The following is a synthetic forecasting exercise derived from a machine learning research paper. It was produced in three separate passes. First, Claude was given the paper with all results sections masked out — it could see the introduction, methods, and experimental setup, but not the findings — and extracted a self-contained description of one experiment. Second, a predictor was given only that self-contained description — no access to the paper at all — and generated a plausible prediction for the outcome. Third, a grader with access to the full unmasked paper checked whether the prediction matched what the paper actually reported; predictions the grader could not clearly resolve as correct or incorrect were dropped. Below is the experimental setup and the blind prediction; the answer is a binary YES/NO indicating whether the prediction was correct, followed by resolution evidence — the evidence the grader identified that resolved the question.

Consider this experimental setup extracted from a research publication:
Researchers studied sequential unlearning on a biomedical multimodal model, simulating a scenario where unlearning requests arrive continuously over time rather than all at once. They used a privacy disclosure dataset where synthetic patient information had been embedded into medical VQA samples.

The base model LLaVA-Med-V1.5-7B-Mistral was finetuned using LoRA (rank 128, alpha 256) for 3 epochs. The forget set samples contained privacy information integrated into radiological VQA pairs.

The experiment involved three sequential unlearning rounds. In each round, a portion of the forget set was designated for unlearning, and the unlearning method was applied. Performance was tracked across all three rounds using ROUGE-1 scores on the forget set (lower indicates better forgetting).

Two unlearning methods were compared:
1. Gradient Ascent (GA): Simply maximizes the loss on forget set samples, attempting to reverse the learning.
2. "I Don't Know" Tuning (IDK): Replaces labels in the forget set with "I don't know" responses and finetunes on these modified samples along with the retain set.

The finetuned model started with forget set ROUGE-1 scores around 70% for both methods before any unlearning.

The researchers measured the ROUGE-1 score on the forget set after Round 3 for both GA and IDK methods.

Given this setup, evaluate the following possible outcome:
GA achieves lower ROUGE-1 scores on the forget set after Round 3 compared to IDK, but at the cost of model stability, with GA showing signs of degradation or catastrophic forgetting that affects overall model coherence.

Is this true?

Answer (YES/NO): NO